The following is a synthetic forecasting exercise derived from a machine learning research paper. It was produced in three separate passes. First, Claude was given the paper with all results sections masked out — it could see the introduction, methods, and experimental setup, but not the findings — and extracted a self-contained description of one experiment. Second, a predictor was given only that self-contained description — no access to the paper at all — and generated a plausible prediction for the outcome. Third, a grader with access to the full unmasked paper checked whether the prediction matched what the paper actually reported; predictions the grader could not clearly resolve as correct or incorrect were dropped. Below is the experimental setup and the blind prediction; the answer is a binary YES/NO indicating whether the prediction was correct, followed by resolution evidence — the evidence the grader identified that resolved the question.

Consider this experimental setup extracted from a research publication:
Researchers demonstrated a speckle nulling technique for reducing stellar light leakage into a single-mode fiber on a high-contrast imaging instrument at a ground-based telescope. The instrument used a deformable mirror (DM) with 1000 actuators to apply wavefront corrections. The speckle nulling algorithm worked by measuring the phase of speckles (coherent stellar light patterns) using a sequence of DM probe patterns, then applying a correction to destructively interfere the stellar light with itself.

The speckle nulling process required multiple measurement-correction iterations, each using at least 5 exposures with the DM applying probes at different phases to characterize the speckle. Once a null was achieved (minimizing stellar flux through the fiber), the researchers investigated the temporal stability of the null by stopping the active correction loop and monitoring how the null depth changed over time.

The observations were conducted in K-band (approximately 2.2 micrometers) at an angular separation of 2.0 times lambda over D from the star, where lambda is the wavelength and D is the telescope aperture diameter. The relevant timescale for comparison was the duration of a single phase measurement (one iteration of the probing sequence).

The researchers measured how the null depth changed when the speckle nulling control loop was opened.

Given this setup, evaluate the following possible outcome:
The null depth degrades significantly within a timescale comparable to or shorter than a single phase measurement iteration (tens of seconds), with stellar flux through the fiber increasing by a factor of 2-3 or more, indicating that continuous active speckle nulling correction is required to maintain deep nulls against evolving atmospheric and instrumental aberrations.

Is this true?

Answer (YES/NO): NO